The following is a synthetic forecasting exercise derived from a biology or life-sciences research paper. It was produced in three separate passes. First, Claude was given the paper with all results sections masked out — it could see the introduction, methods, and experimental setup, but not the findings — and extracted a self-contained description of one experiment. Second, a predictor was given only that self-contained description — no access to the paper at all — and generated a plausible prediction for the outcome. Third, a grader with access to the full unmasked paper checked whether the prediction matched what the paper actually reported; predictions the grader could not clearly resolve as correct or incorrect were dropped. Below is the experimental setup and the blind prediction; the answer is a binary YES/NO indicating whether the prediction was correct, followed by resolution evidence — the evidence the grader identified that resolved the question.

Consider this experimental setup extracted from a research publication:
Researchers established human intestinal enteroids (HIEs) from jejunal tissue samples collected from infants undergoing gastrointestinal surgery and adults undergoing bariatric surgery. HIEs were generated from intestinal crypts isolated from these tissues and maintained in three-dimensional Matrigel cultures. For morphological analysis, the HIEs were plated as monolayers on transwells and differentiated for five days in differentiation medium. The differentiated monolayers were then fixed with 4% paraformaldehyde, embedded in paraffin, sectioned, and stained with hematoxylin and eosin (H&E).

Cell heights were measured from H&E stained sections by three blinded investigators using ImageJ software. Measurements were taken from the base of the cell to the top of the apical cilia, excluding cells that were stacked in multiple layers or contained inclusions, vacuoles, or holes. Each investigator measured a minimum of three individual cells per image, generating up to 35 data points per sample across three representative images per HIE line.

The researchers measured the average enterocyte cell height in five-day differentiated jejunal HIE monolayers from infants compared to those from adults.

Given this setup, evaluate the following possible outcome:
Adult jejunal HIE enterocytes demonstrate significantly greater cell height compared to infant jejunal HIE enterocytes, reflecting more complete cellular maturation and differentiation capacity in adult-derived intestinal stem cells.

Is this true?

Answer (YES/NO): YES